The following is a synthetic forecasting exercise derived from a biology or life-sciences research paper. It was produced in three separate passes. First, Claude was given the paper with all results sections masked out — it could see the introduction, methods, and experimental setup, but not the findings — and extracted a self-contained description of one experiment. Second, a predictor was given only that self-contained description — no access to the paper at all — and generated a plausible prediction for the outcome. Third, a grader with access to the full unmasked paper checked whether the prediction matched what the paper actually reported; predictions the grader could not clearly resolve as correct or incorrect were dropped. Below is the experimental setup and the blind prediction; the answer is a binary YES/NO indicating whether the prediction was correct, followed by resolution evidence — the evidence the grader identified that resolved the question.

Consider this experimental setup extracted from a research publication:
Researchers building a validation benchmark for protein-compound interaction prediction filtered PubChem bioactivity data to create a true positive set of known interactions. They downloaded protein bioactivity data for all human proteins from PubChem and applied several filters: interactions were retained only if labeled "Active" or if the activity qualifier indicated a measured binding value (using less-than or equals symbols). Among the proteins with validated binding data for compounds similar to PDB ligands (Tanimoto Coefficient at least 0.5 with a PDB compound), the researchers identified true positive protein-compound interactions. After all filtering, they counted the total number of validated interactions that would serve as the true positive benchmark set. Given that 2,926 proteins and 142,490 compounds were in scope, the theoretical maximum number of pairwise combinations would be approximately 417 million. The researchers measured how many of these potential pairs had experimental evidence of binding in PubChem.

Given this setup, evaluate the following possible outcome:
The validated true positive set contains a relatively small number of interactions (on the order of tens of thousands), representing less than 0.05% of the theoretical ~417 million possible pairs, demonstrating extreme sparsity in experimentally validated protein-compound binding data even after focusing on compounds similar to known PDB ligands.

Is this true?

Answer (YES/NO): NO